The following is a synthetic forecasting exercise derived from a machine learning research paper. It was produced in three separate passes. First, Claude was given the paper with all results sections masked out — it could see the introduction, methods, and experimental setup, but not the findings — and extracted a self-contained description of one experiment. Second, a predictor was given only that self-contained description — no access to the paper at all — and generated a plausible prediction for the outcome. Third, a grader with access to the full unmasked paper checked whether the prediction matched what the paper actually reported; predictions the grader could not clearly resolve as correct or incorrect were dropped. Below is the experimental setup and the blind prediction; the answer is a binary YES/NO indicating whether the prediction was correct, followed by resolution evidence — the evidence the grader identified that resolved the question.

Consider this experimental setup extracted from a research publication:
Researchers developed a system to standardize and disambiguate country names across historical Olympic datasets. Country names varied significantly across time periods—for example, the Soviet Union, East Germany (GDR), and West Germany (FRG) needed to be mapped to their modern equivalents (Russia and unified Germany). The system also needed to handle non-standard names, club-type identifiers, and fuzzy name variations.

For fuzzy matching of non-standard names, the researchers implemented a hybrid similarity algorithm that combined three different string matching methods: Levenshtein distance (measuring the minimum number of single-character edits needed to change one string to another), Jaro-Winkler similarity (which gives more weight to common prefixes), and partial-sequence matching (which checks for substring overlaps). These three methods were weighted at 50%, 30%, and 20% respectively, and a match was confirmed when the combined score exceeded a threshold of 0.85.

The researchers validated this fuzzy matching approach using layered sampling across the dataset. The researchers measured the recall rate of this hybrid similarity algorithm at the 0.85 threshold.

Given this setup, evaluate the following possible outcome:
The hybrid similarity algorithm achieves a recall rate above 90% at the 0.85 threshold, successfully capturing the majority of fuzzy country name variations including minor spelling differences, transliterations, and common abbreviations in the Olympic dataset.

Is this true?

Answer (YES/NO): YES